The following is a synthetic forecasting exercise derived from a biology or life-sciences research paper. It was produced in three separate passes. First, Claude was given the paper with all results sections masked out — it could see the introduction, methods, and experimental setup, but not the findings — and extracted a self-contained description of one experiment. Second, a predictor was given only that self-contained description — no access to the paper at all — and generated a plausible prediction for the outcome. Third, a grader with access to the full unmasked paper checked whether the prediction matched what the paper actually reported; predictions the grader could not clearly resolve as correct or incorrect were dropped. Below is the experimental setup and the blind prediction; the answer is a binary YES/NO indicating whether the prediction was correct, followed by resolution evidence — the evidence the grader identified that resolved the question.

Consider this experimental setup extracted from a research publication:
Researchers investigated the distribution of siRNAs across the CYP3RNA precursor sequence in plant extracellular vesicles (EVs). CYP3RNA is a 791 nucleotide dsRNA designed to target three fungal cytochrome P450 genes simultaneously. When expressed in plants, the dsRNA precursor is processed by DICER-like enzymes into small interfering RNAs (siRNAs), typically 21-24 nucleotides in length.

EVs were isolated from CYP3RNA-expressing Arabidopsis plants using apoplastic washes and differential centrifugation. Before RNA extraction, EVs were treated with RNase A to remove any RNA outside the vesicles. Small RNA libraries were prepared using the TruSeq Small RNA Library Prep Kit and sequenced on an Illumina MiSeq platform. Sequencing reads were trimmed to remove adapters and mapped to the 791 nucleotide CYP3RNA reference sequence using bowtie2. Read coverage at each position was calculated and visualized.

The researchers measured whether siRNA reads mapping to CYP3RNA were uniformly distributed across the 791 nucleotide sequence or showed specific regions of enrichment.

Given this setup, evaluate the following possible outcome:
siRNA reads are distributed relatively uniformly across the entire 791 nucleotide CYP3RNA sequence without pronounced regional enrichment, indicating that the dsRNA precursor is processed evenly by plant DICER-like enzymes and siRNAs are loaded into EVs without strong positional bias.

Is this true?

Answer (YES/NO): NO